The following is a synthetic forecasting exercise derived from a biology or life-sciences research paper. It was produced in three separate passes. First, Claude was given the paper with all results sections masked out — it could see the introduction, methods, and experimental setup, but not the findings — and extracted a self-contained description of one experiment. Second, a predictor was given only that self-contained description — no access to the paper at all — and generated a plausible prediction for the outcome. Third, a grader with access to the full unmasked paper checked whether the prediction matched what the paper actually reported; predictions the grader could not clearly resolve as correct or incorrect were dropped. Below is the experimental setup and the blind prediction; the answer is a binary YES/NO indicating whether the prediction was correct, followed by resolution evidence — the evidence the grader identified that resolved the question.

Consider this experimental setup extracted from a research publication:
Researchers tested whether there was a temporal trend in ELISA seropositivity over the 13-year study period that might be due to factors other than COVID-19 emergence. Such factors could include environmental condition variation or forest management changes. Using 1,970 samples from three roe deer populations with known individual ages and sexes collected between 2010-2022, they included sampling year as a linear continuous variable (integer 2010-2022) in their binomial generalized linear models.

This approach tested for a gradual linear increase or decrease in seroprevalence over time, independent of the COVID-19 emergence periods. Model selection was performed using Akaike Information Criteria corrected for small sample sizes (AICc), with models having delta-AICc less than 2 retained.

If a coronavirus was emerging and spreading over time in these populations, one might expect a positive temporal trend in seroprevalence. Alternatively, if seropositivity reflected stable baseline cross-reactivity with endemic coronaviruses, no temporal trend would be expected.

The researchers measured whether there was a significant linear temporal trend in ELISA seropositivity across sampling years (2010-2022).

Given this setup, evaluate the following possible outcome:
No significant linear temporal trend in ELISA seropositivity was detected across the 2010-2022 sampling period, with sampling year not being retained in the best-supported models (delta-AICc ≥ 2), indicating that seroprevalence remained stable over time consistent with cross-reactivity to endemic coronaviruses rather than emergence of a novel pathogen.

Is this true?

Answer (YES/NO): YES